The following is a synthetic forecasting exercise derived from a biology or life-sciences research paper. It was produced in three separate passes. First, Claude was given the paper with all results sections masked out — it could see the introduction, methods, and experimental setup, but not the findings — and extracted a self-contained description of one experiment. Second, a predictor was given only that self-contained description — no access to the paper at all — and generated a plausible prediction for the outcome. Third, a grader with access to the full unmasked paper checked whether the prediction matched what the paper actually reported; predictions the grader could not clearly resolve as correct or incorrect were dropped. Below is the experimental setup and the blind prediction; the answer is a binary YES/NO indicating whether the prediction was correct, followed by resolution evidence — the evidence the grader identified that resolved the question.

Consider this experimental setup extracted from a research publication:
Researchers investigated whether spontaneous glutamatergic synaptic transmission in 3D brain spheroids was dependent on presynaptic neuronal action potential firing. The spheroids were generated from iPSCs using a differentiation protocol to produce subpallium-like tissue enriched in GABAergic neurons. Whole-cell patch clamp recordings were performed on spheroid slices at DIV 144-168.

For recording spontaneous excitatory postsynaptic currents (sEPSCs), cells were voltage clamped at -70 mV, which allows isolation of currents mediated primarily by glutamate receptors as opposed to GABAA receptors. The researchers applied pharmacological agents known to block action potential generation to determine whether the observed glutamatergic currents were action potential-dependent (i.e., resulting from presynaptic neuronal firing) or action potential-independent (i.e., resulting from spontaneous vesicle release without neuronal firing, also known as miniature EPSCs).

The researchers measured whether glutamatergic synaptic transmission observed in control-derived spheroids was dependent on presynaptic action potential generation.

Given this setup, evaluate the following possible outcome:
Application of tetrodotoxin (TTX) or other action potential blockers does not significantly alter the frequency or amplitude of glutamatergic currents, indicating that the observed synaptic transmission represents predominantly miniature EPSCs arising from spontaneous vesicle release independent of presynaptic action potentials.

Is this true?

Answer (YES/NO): YES